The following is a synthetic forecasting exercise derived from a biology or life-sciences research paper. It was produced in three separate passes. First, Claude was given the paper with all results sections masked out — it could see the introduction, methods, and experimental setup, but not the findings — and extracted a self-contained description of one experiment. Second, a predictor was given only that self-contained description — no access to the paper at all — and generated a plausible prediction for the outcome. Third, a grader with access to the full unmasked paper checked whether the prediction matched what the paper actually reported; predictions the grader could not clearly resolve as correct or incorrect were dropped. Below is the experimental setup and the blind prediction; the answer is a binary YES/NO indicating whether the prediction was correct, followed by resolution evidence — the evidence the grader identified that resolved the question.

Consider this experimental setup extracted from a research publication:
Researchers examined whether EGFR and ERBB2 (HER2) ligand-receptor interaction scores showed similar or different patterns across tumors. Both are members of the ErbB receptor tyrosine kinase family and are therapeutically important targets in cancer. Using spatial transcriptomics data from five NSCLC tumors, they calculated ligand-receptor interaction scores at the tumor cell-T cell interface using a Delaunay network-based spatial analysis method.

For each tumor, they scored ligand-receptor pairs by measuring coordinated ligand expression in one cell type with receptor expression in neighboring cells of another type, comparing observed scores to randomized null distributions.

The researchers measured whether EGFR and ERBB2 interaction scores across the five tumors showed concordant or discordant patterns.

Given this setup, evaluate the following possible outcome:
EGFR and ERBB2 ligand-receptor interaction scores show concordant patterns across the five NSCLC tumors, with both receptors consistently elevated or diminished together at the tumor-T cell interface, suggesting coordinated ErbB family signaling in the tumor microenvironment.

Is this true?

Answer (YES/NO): NO